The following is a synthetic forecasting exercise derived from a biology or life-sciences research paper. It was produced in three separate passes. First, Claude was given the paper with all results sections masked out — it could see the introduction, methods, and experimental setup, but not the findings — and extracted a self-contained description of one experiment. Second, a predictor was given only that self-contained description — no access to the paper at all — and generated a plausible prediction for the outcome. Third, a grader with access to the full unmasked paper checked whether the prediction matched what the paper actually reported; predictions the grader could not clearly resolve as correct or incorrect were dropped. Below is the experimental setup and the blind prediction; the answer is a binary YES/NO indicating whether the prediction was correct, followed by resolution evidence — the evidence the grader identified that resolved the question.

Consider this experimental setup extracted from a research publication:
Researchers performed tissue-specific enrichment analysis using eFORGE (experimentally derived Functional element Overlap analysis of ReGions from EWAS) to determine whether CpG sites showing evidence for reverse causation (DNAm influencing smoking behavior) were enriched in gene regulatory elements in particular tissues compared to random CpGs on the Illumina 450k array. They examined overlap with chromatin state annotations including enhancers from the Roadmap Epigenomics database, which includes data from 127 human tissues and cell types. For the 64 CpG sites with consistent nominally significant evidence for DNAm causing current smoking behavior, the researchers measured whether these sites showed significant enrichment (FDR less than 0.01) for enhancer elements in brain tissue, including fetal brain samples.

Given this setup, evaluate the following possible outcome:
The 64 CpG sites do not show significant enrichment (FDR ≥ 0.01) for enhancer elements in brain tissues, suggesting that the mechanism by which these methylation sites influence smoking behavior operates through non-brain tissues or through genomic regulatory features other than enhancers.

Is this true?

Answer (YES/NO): NO